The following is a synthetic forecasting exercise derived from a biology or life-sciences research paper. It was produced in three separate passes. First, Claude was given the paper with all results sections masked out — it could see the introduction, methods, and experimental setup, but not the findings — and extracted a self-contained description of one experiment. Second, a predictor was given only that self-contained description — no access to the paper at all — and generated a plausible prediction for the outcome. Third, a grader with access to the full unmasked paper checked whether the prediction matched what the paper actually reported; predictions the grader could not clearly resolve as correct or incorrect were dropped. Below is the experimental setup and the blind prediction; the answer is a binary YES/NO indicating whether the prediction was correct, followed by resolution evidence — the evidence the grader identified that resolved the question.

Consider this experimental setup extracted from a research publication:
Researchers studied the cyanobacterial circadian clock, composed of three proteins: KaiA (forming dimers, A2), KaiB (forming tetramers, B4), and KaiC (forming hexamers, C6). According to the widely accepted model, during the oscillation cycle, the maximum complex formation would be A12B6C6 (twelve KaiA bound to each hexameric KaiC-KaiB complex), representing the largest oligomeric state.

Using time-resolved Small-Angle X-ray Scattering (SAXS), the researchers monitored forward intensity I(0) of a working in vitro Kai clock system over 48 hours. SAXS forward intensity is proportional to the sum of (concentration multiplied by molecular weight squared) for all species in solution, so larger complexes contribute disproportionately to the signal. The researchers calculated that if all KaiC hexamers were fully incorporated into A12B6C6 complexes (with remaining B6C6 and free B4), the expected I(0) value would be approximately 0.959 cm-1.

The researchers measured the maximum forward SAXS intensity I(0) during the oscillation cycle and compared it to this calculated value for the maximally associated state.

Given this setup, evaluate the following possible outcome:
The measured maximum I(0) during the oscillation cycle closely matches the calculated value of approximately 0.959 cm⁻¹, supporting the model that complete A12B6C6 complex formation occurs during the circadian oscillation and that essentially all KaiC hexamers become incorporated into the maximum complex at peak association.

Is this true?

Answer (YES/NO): NO